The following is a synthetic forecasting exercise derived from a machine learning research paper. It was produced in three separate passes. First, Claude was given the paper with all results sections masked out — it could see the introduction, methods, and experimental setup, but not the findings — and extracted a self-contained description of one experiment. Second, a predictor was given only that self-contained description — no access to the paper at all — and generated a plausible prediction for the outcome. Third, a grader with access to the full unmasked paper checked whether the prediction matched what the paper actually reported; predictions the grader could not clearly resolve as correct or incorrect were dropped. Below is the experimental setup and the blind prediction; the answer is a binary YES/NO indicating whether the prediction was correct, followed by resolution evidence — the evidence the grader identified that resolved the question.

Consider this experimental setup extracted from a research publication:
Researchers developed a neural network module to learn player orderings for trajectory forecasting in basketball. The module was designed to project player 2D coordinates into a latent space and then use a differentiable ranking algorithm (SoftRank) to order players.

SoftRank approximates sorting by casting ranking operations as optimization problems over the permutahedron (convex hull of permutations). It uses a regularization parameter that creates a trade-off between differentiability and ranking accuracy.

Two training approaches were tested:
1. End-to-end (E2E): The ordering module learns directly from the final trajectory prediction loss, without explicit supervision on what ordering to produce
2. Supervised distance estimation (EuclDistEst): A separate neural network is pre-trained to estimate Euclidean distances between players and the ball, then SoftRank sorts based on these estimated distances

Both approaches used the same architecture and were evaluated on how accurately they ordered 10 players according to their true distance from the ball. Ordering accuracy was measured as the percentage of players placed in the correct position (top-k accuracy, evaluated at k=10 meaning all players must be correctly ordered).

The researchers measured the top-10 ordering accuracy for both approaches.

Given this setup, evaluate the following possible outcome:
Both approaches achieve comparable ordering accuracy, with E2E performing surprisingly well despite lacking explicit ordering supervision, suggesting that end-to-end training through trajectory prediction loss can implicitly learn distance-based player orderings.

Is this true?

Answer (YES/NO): NO